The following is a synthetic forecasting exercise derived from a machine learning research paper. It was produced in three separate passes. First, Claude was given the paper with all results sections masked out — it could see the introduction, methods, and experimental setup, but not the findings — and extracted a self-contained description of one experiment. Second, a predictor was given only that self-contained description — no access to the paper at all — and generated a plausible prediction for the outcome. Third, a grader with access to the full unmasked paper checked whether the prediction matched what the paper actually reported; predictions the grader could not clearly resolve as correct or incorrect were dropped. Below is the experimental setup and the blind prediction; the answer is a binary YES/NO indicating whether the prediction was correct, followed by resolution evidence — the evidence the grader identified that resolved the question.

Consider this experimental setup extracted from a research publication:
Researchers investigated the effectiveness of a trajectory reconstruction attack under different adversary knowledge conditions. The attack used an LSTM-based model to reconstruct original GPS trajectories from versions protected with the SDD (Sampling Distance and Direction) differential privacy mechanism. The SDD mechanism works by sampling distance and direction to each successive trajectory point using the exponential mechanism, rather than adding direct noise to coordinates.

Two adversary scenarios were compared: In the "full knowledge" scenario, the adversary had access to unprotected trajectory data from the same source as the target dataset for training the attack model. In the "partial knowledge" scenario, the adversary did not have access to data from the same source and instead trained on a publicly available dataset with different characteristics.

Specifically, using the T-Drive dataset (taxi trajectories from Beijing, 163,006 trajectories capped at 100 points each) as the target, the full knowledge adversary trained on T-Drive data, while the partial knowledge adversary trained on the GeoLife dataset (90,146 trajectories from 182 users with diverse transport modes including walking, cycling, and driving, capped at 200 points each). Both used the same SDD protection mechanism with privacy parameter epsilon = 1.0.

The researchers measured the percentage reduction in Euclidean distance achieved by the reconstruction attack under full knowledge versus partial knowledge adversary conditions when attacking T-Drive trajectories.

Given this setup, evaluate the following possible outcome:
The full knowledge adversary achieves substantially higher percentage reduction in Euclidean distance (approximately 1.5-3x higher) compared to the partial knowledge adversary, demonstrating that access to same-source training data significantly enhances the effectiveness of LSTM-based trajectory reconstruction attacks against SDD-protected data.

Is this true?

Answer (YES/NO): NO